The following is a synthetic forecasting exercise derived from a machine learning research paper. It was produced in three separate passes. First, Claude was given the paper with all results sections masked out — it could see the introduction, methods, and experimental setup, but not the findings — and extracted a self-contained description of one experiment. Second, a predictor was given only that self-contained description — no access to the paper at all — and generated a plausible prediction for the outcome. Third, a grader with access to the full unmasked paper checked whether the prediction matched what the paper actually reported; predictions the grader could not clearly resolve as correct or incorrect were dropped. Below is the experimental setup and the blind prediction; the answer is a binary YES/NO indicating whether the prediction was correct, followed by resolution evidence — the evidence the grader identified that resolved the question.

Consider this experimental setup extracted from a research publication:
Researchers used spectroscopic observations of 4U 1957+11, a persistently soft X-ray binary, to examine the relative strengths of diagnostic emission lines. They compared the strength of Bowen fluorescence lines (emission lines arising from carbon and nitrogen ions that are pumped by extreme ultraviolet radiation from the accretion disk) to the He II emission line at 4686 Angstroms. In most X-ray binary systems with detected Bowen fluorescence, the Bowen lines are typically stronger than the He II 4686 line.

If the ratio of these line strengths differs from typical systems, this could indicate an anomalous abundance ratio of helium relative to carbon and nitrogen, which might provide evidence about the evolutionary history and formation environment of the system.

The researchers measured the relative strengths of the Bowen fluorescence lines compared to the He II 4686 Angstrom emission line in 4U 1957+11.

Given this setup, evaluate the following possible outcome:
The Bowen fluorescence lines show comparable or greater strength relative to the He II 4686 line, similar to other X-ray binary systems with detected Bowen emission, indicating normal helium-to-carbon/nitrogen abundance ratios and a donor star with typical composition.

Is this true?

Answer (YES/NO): NO